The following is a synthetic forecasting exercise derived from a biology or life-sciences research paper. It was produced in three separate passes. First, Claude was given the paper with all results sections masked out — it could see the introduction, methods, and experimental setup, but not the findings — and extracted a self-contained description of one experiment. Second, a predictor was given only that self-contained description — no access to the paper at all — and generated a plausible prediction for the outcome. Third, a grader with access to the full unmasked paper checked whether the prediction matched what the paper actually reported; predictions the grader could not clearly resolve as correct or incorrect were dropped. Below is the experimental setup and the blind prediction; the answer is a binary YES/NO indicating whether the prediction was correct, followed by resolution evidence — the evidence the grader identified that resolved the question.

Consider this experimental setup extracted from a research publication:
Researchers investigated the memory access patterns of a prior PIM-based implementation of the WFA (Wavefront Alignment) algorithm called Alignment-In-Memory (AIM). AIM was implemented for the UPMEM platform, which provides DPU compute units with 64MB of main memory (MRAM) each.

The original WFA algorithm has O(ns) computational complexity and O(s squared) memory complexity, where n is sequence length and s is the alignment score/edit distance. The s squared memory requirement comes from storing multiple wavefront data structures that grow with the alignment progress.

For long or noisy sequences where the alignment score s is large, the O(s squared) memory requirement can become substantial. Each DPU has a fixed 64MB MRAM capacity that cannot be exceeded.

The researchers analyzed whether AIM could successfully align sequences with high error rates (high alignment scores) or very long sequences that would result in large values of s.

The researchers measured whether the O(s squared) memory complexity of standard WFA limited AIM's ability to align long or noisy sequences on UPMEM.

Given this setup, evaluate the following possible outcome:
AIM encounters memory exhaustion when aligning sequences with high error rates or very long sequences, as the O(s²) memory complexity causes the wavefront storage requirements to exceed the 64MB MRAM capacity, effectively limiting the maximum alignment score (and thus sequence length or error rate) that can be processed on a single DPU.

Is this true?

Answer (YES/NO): YES